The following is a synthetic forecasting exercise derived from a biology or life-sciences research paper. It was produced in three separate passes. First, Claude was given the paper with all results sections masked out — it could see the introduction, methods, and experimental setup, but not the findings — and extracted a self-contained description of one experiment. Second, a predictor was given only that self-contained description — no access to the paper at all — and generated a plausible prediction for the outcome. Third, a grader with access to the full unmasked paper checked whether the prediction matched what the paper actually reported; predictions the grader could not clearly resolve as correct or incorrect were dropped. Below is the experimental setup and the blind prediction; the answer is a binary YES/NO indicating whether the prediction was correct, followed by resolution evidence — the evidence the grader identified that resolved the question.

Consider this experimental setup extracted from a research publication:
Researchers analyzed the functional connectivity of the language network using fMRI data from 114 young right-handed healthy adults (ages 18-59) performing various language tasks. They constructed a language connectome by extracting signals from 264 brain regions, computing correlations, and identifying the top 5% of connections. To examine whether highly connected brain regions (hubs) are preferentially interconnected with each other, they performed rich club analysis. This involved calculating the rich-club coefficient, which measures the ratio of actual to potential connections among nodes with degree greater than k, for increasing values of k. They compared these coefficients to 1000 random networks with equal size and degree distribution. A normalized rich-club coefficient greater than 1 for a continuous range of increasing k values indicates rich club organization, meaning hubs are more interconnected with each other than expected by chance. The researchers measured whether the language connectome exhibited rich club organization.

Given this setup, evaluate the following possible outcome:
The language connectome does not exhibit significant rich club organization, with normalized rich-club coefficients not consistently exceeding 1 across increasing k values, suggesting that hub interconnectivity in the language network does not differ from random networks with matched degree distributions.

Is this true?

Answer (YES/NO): NO